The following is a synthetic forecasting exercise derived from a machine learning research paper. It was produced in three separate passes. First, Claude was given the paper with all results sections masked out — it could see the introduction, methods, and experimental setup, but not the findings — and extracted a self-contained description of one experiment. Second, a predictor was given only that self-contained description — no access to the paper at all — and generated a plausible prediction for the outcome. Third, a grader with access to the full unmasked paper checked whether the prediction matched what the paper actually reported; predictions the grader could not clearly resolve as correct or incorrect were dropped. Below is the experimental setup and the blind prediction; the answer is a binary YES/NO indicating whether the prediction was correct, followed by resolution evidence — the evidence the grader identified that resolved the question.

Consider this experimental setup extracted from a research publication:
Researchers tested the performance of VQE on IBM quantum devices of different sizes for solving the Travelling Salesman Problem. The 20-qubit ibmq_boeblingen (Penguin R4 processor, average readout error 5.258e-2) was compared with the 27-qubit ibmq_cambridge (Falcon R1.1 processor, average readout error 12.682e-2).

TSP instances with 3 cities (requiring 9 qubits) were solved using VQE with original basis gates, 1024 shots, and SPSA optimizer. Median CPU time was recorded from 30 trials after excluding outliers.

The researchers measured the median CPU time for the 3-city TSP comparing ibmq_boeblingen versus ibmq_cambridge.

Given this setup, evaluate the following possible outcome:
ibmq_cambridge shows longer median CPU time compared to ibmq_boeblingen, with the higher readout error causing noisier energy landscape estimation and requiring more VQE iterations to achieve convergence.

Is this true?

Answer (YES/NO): YES